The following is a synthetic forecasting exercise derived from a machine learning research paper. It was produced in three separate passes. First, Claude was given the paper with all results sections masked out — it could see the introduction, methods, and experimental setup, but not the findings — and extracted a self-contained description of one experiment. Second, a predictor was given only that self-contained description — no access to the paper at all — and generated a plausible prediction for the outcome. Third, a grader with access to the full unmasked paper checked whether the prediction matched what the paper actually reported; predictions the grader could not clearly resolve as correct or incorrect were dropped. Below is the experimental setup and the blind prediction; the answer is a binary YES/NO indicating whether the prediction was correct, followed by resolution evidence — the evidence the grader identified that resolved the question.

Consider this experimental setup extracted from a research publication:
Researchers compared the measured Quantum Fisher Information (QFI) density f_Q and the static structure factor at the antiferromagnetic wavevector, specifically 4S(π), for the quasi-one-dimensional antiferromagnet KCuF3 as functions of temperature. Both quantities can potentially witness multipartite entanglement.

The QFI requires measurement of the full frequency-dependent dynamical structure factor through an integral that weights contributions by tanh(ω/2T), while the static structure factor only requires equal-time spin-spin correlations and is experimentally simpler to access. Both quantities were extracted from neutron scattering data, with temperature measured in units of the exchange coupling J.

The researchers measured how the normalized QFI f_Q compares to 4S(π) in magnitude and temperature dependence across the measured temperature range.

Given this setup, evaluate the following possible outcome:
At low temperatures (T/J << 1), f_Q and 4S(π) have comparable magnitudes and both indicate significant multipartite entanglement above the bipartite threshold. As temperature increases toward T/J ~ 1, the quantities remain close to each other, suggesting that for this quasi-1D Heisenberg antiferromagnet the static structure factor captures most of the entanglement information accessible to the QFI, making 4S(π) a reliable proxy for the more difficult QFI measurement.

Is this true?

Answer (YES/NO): YES